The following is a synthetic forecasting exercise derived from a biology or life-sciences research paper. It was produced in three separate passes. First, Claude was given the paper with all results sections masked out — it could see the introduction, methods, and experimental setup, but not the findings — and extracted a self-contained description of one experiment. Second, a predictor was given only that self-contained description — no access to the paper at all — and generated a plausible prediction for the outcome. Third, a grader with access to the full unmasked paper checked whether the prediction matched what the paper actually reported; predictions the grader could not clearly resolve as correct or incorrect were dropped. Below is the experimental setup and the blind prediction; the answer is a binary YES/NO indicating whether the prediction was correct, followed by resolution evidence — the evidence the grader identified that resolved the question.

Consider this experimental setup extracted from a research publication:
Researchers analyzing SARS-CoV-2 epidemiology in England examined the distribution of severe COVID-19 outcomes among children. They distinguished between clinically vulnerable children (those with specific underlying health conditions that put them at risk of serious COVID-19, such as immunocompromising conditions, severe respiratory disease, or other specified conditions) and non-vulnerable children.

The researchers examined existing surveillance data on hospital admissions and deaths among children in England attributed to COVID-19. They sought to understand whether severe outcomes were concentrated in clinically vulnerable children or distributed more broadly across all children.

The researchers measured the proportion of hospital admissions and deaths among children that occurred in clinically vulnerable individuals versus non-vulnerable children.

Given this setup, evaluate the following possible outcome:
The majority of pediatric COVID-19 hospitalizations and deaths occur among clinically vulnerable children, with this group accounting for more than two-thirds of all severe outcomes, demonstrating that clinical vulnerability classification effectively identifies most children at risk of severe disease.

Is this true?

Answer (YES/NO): NO